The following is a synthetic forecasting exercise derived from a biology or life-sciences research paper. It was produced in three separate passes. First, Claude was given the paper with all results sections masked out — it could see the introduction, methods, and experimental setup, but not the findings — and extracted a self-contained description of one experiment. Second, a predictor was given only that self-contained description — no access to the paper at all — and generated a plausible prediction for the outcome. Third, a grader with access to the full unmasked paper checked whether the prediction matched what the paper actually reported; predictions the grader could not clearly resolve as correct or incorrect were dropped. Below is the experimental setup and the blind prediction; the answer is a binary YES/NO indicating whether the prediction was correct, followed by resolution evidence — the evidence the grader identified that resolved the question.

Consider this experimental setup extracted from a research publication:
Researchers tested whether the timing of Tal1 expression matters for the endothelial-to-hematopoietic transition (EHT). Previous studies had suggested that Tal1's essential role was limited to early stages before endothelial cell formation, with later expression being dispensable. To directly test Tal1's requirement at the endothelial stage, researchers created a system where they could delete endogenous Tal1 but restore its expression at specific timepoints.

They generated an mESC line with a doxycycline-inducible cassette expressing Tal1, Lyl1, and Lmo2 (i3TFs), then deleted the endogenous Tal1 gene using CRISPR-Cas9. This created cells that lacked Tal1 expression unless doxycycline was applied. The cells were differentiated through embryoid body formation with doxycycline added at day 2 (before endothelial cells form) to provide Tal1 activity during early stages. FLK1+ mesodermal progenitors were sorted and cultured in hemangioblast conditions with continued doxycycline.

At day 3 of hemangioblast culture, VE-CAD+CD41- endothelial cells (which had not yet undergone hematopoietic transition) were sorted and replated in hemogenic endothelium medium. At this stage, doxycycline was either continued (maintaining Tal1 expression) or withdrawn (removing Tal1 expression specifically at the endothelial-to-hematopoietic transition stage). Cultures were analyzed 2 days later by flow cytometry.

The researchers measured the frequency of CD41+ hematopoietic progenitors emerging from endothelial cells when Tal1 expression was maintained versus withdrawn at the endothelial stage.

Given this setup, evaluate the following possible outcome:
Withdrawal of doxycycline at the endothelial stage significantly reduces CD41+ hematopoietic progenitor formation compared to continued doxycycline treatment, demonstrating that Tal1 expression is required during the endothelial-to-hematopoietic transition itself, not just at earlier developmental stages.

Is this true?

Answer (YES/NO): YES